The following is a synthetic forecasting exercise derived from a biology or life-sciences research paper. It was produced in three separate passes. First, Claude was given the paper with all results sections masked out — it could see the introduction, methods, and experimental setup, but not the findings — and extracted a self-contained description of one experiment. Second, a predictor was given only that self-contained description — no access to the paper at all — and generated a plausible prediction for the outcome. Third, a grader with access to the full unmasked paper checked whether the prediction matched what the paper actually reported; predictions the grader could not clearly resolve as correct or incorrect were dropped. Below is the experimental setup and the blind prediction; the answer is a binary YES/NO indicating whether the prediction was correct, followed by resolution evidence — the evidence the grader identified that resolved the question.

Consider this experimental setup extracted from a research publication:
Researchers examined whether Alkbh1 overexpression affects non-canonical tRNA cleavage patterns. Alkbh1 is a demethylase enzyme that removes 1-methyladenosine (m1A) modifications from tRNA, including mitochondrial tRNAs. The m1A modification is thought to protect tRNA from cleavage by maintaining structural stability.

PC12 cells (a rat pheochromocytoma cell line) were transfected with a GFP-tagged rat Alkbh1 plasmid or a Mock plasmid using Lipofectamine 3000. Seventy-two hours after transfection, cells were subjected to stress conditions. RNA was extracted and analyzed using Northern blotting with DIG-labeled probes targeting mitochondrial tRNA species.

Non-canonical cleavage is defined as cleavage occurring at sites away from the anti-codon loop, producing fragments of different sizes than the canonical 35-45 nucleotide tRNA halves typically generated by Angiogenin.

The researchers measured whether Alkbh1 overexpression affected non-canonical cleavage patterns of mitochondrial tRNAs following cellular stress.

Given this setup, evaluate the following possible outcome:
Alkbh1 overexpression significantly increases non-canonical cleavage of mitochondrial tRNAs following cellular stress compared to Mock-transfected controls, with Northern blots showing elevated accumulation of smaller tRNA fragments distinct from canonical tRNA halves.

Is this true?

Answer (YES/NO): NO